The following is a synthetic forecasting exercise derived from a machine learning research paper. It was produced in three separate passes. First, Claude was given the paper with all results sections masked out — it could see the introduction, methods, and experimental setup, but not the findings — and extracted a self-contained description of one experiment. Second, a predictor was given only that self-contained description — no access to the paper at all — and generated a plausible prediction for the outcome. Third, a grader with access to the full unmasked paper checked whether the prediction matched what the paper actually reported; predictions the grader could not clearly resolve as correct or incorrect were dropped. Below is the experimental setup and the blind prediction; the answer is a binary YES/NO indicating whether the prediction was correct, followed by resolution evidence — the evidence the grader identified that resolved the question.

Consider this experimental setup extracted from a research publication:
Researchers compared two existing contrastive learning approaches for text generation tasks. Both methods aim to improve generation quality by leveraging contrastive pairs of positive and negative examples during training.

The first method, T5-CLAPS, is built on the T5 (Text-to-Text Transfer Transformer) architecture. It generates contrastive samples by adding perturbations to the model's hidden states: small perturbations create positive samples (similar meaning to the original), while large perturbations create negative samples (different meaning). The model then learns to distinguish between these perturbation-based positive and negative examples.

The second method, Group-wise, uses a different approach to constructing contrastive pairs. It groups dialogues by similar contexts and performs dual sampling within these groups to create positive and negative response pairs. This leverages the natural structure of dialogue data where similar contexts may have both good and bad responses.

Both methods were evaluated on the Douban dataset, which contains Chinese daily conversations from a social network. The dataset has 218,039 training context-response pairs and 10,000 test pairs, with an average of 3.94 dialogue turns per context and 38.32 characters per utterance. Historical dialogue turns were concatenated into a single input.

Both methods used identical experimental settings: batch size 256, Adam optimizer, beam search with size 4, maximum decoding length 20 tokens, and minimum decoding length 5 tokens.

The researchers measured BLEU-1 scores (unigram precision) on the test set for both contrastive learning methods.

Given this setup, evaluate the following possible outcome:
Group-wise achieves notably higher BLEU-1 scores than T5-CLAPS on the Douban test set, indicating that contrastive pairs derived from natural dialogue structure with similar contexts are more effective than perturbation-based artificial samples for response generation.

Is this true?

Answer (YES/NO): NO